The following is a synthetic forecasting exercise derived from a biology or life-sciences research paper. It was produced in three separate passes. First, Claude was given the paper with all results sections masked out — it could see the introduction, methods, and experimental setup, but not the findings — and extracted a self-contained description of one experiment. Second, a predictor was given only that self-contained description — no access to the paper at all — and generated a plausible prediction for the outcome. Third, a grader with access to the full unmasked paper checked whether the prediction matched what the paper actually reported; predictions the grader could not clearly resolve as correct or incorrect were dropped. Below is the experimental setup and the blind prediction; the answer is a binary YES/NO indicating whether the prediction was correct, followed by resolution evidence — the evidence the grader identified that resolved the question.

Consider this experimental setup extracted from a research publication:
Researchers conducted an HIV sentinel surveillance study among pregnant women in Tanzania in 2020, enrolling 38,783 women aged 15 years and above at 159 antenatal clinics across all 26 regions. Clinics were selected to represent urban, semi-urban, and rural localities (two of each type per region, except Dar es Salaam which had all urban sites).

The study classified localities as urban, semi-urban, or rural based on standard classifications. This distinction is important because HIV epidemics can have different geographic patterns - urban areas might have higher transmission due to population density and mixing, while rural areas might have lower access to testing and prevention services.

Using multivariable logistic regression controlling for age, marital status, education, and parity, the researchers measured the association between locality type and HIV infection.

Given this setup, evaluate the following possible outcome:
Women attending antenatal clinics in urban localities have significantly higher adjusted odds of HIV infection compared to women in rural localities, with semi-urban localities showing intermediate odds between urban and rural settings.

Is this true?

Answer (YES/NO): NO